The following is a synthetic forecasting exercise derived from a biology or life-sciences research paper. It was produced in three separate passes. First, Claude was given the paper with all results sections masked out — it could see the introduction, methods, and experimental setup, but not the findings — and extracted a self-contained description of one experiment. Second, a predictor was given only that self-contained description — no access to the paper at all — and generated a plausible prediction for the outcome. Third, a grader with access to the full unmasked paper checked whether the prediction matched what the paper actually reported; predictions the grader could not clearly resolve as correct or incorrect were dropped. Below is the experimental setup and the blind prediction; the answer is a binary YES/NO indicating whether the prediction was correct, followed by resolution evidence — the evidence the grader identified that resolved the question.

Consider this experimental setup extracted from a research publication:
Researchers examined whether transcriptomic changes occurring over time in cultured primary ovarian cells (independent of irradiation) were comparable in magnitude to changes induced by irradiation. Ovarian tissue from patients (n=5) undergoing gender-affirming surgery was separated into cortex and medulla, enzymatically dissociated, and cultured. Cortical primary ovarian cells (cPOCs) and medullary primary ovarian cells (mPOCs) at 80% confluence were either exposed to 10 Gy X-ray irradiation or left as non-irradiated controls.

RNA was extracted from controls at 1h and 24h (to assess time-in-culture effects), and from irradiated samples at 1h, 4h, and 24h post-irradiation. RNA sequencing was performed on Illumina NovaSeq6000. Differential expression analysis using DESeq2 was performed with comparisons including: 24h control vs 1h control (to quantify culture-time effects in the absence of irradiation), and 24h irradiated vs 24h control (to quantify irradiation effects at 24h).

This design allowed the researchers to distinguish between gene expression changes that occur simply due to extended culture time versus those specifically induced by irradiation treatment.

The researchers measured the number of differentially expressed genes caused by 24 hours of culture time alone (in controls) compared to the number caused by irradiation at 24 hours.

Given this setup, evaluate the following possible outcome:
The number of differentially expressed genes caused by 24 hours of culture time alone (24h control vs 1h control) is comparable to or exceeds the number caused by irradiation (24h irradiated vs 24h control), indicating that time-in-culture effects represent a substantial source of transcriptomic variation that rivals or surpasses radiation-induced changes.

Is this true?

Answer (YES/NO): YES